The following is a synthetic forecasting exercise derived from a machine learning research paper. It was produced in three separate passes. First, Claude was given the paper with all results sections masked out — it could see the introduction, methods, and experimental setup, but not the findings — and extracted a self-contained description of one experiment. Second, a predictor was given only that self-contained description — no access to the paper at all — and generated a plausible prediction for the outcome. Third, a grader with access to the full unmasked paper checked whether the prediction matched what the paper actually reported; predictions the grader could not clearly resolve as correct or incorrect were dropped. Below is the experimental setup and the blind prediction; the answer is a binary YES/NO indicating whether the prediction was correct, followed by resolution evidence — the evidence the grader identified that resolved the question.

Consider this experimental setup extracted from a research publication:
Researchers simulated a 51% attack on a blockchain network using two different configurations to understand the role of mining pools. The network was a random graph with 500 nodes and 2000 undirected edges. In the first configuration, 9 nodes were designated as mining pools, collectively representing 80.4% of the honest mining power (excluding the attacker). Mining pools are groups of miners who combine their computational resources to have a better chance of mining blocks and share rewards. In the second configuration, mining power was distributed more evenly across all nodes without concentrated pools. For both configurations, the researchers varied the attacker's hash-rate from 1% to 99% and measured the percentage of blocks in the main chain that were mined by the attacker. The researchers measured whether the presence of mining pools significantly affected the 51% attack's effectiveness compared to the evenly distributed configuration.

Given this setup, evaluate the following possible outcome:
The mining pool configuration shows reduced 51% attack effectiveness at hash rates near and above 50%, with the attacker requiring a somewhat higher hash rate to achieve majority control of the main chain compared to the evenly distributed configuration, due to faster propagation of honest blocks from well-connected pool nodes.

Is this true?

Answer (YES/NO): NO